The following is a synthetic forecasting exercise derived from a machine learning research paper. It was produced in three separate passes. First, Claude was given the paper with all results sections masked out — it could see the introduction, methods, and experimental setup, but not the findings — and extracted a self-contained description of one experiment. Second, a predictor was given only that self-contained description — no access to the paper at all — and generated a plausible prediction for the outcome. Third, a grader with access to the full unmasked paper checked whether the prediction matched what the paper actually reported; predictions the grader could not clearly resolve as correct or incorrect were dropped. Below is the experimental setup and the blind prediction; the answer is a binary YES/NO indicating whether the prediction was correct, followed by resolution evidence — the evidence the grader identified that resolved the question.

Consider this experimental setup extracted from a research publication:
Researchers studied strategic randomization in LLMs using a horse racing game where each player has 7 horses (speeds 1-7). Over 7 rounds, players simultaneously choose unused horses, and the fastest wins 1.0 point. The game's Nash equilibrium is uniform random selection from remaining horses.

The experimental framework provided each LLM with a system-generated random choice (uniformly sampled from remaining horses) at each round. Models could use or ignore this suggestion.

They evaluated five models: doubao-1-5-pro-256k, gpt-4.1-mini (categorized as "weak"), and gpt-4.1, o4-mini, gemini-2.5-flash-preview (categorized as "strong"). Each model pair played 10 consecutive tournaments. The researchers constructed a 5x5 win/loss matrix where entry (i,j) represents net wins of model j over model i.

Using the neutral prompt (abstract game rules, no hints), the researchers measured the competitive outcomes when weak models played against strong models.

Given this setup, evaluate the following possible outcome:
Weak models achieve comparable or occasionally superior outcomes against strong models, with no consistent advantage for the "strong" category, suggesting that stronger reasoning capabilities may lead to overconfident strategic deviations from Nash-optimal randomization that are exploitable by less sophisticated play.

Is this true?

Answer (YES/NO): NO